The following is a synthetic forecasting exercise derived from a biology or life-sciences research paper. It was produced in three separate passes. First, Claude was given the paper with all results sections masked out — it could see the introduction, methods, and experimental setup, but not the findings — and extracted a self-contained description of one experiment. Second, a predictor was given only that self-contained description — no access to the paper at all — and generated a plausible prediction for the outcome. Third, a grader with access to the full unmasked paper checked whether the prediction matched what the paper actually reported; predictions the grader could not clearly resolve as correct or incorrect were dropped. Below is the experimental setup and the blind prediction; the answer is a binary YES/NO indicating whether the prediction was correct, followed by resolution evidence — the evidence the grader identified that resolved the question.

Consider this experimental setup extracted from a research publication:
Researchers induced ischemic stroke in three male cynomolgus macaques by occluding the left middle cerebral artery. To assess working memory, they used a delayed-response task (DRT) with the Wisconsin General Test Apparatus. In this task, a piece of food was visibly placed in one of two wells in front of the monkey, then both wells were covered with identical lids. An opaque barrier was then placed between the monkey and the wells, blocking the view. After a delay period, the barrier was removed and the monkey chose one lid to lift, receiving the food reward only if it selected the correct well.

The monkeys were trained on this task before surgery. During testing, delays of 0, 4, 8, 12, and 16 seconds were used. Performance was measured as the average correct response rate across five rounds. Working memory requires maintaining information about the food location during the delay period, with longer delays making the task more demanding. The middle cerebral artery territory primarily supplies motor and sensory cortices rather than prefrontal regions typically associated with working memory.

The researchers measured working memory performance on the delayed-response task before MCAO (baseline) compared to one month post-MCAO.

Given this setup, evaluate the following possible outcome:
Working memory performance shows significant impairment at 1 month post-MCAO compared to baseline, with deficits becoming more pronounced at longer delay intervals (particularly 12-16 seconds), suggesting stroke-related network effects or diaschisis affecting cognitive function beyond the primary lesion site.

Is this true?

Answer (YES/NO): NO